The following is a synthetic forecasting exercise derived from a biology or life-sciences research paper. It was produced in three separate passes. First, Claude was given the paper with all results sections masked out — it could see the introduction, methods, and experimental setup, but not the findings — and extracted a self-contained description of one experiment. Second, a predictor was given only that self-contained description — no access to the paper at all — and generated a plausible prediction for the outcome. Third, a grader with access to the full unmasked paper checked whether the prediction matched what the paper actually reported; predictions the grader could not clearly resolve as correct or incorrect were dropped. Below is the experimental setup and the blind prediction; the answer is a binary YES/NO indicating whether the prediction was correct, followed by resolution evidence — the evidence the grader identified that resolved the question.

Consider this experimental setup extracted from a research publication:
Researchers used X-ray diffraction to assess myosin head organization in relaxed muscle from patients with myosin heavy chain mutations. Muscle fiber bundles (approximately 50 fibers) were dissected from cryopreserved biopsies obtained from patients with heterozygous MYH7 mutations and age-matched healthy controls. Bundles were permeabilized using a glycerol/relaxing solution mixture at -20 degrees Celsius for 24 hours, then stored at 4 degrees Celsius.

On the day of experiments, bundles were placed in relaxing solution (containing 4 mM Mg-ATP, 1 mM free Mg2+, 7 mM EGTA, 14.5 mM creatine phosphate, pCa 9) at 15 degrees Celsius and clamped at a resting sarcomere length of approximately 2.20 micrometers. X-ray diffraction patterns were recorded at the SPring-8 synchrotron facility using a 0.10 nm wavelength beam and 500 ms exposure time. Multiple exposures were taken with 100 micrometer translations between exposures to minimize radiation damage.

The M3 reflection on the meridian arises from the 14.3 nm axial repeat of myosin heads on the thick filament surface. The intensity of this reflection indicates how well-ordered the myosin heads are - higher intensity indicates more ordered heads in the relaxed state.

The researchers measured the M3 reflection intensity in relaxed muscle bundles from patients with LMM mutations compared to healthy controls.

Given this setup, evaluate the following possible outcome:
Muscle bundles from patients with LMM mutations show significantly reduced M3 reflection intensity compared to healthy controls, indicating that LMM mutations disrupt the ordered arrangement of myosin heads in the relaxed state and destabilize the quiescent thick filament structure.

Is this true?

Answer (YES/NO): YES